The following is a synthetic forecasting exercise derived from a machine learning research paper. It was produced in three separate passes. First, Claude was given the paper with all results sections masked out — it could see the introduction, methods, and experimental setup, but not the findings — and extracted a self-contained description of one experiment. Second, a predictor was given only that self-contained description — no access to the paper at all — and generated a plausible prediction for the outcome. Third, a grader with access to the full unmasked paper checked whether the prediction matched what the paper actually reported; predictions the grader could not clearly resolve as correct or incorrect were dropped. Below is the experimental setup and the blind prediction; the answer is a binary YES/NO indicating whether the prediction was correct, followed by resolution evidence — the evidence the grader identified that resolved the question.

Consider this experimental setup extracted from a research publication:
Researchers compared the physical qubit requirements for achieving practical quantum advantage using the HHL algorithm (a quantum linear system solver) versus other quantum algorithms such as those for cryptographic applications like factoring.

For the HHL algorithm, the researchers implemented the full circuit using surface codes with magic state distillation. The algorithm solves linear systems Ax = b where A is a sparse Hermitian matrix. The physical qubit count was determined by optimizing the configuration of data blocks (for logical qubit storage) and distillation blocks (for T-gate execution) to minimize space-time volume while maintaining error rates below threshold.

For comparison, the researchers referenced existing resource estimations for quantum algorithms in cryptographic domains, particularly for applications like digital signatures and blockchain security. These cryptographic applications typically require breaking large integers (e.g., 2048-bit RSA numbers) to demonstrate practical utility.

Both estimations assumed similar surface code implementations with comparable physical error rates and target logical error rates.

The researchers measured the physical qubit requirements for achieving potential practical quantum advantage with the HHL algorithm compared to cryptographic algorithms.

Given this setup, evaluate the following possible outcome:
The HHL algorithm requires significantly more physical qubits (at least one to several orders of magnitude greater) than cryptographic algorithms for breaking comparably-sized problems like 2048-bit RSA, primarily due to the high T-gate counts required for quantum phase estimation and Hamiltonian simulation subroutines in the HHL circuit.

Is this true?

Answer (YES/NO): NO